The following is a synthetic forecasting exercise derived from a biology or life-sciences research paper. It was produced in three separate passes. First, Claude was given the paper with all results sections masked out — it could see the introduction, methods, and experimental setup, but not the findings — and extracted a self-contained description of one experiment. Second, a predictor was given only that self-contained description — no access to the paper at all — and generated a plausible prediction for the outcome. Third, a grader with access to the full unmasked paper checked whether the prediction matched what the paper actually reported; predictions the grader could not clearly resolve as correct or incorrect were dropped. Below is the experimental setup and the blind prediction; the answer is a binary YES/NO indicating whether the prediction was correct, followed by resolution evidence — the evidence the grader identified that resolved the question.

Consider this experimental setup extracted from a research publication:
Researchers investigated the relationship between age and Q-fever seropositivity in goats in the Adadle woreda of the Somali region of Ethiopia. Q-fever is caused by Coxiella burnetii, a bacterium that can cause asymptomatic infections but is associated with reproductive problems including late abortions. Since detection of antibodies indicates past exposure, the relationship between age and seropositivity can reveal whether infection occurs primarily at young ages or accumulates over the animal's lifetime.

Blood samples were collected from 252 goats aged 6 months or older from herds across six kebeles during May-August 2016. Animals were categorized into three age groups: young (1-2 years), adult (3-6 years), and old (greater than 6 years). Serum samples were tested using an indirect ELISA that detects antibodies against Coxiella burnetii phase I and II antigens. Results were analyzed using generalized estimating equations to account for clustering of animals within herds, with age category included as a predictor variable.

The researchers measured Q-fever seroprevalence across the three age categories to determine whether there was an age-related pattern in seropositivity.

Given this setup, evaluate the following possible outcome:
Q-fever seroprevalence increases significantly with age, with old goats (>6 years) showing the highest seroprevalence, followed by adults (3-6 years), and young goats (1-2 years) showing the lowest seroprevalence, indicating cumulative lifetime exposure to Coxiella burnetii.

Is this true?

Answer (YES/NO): NO